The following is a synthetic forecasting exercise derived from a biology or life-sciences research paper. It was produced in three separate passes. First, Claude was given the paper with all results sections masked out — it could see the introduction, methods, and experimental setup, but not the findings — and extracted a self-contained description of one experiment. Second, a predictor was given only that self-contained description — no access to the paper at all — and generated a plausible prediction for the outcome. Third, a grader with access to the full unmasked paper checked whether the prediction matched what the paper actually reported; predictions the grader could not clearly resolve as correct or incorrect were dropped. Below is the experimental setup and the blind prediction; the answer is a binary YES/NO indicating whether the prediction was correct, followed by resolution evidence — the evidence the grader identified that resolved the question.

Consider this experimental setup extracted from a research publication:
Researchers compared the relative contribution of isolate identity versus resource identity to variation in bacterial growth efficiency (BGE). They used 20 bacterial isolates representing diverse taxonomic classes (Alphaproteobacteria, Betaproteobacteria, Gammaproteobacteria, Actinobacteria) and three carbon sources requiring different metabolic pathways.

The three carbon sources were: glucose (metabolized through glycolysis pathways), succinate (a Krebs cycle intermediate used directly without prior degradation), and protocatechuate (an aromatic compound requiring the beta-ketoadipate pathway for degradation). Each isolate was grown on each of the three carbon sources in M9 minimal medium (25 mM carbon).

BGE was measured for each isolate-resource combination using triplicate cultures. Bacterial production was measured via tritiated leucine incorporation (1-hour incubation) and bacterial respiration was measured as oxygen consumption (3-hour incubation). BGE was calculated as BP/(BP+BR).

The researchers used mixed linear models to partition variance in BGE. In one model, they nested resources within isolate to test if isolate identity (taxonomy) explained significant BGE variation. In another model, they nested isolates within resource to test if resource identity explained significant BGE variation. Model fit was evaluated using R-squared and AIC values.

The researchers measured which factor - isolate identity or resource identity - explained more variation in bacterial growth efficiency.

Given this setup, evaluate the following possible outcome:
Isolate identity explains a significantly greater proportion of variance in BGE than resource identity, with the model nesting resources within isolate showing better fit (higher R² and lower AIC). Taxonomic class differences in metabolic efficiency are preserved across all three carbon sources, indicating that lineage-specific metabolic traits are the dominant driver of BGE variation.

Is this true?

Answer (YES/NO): NO